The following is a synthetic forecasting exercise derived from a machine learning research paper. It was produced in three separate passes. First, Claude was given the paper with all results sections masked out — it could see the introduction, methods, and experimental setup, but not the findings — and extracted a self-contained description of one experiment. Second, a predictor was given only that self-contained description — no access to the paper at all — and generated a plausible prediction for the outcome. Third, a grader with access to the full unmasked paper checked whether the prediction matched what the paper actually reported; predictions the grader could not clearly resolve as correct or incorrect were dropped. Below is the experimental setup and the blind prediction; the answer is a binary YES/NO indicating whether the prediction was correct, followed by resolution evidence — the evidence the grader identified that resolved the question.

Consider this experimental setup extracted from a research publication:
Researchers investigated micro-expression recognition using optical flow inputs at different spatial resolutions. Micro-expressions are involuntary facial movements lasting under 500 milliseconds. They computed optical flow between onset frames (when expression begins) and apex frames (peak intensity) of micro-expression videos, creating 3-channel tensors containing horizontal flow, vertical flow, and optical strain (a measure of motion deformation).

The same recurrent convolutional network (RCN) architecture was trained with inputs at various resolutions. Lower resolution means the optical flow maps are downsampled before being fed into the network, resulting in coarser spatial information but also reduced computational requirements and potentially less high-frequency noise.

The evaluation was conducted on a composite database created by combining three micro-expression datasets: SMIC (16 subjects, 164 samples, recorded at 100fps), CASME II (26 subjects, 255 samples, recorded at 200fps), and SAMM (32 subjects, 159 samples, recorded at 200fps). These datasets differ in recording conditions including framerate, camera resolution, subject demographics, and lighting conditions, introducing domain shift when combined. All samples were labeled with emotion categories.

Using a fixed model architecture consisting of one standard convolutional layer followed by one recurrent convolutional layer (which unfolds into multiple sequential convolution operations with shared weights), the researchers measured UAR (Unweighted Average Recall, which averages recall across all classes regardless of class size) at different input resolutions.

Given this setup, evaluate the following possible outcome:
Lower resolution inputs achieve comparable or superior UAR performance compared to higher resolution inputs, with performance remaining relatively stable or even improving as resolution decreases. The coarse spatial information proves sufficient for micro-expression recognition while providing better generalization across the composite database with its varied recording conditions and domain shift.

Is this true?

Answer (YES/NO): YES